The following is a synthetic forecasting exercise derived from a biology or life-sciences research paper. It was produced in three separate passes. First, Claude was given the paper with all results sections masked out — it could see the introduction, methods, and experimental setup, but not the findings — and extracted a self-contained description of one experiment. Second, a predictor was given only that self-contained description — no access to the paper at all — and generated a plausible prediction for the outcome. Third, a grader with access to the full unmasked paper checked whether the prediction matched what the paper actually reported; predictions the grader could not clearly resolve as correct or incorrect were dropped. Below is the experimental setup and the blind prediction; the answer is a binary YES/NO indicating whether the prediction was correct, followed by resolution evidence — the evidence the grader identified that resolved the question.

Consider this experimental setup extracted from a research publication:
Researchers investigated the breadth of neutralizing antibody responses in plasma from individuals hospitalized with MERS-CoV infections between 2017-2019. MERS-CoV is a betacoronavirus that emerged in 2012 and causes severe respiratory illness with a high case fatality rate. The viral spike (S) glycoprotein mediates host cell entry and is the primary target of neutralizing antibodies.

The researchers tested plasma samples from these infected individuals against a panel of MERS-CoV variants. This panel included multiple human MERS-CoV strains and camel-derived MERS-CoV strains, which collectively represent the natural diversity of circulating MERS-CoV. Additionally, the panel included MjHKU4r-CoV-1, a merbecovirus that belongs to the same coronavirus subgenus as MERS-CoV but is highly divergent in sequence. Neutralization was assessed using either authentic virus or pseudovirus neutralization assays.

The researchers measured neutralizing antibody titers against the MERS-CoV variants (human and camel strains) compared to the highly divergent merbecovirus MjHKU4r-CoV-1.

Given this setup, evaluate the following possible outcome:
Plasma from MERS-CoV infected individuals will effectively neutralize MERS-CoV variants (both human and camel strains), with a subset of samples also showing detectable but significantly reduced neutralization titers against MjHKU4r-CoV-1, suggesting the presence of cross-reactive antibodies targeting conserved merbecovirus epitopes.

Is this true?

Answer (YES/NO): NO